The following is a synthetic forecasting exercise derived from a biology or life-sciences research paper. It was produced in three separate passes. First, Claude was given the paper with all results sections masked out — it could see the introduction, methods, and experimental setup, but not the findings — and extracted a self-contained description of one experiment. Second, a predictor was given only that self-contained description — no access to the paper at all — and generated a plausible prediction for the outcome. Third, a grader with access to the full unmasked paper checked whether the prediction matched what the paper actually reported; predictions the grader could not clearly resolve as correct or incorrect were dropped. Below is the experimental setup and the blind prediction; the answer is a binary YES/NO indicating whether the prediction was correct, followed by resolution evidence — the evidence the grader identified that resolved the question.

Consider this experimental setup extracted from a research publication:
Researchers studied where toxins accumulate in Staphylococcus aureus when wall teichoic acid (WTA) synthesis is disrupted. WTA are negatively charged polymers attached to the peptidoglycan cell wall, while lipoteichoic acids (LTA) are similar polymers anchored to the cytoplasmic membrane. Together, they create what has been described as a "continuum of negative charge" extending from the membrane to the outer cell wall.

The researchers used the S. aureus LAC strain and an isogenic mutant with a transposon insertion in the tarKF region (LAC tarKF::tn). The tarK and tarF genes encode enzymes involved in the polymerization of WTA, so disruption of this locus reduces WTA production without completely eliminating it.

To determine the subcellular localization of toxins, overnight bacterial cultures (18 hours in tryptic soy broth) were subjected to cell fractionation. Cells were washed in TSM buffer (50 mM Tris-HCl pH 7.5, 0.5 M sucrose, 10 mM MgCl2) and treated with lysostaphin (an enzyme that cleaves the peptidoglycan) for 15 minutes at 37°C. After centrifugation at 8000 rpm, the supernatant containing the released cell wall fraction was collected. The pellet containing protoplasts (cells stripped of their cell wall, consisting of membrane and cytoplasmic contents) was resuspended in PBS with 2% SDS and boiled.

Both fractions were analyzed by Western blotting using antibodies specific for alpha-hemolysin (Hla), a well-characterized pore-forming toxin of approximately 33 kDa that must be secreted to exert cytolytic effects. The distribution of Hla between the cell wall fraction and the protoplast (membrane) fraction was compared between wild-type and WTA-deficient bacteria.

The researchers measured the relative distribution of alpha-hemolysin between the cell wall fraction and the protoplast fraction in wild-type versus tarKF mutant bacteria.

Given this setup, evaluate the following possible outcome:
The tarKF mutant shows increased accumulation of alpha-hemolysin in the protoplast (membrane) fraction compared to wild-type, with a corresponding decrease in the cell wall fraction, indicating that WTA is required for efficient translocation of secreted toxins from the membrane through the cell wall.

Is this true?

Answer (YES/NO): NO